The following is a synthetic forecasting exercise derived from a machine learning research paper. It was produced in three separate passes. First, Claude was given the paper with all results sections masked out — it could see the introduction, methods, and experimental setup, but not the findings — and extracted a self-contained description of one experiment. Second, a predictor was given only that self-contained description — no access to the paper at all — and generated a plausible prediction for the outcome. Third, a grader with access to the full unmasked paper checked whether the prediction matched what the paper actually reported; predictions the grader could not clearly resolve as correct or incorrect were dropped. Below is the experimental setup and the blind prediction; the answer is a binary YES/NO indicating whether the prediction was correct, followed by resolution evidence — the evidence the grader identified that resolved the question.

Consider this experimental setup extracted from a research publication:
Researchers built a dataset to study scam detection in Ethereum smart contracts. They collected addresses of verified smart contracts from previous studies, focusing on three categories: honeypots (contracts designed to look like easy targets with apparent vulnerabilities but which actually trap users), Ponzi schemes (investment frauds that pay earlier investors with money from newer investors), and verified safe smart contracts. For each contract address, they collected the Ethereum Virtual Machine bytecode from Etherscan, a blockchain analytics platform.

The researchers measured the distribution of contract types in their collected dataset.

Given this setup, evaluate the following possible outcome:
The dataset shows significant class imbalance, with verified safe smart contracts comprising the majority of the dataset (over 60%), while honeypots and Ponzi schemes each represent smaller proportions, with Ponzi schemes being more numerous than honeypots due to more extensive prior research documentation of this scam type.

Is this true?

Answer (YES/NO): NO